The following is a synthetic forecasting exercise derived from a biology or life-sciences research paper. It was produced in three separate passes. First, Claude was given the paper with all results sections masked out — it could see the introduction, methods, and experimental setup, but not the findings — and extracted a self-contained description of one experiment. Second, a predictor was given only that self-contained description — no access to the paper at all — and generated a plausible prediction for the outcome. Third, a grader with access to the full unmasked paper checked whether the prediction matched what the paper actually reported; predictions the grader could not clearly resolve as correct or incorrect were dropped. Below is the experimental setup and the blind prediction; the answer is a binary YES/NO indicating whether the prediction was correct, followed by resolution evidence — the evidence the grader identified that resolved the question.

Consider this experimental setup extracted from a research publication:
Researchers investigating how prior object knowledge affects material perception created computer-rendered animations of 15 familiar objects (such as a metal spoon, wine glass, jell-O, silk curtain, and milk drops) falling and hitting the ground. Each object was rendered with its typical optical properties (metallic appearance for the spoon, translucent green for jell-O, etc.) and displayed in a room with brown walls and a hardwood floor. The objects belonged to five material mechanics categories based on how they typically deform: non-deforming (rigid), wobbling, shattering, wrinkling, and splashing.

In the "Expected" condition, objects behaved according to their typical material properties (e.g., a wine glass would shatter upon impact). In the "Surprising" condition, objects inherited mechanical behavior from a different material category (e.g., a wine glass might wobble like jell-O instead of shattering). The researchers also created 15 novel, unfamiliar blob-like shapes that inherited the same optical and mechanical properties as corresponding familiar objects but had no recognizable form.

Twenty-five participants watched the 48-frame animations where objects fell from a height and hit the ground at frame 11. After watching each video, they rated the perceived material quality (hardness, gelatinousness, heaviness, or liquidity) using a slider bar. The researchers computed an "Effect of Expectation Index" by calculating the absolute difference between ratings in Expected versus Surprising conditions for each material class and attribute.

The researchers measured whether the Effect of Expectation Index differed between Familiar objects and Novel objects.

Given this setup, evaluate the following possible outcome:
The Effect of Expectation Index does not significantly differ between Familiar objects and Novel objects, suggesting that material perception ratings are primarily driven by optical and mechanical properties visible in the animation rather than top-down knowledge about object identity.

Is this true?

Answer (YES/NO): NO